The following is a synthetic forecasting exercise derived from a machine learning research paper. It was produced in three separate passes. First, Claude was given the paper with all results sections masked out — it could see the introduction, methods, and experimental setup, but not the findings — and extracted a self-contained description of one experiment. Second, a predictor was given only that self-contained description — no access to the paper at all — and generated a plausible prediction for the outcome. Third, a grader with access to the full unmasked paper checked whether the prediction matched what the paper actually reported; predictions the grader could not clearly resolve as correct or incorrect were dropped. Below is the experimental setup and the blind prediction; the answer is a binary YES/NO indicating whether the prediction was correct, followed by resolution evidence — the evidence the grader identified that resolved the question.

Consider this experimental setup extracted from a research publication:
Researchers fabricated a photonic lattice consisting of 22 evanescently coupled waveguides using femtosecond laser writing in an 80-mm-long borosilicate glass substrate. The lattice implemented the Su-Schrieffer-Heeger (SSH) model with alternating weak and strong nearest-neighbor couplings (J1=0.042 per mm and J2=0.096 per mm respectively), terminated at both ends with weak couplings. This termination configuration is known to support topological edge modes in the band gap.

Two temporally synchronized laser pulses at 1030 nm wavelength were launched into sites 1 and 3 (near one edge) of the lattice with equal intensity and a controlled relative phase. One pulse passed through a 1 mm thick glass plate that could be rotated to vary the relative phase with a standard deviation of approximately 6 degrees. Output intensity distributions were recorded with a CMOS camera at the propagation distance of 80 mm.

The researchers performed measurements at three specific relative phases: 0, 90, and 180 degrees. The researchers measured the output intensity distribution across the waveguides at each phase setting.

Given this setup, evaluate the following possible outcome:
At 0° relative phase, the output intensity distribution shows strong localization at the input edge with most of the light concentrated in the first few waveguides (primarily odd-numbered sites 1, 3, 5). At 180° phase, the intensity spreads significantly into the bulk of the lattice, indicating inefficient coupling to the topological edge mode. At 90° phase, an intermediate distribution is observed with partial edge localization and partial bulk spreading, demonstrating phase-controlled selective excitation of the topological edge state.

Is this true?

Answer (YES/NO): NO